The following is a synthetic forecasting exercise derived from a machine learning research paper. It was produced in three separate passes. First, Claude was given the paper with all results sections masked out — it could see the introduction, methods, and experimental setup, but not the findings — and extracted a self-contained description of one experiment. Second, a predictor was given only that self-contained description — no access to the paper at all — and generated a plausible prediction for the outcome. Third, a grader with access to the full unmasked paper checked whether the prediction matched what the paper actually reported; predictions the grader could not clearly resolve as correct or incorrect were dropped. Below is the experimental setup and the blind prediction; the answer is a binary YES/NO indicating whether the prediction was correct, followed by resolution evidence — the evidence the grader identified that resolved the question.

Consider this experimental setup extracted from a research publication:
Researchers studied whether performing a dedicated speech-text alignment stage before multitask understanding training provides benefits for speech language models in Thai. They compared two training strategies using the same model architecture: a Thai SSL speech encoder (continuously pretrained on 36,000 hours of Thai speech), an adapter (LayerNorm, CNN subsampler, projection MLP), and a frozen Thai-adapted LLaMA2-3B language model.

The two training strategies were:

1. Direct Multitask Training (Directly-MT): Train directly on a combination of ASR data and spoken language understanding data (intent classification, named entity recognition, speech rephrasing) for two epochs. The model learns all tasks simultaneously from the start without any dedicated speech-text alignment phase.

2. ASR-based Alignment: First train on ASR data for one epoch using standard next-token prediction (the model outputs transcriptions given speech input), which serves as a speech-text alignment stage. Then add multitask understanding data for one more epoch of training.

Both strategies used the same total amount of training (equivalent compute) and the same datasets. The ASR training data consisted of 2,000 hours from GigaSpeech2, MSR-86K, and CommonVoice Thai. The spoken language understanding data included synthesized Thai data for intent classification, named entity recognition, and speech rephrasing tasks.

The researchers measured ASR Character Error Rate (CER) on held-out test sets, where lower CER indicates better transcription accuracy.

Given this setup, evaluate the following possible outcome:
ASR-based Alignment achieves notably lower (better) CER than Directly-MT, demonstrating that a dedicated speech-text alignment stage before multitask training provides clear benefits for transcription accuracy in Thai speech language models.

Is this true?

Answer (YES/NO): YES